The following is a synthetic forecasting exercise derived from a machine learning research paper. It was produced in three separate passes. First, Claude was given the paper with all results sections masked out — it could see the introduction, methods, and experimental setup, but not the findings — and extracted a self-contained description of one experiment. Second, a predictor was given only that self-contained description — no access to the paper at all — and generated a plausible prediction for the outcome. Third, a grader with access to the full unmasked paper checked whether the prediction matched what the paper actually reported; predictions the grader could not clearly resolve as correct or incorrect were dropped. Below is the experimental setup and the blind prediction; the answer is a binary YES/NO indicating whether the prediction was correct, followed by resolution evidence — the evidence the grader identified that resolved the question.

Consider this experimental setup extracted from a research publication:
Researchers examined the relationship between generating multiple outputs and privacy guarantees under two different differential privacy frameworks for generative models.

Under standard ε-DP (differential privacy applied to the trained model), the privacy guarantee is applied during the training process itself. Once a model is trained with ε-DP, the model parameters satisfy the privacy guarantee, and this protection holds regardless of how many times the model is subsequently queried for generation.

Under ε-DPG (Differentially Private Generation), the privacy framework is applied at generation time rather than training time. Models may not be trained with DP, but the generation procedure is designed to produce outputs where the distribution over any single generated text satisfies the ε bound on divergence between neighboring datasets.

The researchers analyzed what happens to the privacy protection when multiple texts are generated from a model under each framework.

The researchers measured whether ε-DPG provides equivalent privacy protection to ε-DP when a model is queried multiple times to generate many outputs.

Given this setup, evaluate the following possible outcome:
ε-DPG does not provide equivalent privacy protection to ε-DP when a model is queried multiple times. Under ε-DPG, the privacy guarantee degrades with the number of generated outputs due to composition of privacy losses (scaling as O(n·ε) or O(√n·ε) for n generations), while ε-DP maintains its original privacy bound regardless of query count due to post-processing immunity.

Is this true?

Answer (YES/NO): YES